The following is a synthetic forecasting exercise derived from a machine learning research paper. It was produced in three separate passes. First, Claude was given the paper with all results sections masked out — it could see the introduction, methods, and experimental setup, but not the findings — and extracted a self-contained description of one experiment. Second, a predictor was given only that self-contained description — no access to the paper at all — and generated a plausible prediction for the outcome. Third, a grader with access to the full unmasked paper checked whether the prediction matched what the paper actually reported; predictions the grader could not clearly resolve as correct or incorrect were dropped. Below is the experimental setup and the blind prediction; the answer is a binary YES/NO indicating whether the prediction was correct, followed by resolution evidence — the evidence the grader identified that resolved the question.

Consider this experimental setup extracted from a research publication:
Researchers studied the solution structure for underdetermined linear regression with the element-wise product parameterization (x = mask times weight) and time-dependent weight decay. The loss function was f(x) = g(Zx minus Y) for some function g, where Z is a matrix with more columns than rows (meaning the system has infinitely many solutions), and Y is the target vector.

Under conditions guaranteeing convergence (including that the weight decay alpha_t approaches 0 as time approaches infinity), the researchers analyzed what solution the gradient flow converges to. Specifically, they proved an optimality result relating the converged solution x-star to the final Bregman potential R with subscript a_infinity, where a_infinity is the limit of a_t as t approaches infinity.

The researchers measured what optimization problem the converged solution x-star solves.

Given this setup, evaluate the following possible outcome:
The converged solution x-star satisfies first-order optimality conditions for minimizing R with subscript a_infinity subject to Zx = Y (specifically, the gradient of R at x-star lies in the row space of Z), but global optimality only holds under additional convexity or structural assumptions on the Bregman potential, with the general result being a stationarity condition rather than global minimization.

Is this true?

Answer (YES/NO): NO